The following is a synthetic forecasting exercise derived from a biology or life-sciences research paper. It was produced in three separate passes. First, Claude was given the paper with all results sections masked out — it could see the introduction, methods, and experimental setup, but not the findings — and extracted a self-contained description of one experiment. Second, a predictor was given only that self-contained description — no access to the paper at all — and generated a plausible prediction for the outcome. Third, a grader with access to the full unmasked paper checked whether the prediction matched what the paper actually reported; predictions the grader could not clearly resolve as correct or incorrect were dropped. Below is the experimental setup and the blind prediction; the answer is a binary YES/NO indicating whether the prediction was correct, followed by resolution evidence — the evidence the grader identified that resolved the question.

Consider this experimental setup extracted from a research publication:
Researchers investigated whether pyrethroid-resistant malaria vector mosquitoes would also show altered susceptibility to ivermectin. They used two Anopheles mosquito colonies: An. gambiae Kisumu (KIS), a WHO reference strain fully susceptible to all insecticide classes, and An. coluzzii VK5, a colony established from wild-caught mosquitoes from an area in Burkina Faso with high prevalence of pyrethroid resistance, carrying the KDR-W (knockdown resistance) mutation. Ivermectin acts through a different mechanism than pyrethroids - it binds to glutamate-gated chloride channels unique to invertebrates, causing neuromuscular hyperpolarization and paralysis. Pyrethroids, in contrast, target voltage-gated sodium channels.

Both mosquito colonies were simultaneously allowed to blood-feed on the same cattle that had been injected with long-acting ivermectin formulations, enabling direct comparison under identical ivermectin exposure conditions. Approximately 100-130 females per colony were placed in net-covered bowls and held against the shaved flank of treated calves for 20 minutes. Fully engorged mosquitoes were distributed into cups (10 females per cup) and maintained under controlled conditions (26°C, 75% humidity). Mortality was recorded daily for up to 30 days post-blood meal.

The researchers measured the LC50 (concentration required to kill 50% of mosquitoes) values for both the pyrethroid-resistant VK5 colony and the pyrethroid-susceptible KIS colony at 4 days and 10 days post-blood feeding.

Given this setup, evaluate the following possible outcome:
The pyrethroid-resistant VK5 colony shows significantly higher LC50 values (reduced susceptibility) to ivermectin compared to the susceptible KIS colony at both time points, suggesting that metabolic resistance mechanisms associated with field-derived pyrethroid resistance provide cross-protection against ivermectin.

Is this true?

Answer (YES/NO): NO